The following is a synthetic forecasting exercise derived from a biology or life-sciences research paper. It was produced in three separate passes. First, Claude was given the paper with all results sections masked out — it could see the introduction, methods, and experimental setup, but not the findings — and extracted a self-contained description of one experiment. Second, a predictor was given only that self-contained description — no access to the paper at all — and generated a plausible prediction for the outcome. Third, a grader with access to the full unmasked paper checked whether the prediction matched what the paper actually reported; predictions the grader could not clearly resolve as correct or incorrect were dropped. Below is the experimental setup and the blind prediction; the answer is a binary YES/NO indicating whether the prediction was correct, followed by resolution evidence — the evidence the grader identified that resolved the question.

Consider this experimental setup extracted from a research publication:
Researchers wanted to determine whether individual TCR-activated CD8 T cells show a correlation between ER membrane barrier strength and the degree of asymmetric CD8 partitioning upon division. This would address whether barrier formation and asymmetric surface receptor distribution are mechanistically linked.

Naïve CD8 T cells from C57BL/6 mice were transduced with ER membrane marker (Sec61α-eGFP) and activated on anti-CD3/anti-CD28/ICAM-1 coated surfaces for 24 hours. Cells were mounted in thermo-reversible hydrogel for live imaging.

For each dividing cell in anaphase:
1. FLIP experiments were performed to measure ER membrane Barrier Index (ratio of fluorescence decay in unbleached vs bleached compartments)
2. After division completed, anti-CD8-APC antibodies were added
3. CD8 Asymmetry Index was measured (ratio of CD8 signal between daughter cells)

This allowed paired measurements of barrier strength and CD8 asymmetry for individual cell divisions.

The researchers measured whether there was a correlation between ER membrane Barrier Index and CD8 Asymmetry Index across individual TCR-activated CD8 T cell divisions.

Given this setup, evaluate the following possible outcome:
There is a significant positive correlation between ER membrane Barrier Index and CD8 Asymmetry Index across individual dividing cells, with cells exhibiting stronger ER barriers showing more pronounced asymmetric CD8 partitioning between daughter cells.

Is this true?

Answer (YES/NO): YES